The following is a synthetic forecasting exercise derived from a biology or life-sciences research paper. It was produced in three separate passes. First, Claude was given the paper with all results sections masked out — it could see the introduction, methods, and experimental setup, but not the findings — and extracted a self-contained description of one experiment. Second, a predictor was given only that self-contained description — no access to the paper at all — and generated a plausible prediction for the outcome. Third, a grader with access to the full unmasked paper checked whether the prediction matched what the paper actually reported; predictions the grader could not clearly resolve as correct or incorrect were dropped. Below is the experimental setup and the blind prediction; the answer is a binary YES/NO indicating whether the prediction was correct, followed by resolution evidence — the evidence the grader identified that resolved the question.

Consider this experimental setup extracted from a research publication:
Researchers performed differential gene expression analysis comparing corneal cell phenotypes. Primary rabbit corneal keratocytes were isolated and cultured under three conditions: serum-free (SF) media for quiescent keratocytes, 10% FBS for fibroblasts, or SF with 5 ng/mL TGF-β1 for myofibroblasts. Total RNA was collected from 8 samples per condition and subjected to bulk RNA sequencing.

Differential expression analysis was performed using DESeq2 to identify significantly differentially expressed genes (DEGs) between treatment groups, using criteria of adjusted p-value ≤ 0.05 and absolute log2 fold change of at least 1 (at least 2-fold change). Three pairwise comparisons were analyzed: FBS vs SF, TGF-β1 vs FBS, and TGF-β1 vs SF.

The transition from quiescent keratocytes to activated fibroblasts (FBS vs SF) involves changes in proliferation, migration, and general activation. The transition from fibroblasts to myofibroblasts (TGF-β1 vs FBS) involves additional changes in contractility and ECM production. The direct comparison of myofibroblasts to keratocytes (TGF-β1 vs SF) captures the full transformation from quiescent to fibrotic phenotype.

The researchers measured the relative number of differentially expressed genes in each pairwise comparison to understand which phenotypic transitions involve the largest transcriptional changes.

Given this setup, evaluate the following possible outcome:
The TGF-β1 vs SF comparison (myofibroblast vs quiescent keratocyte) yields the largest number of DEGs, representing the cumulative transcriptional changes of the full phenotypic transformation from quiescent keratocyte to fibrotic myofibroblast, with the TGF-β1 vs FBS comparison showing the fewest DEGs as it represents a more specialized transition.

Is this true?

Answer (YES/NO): NO